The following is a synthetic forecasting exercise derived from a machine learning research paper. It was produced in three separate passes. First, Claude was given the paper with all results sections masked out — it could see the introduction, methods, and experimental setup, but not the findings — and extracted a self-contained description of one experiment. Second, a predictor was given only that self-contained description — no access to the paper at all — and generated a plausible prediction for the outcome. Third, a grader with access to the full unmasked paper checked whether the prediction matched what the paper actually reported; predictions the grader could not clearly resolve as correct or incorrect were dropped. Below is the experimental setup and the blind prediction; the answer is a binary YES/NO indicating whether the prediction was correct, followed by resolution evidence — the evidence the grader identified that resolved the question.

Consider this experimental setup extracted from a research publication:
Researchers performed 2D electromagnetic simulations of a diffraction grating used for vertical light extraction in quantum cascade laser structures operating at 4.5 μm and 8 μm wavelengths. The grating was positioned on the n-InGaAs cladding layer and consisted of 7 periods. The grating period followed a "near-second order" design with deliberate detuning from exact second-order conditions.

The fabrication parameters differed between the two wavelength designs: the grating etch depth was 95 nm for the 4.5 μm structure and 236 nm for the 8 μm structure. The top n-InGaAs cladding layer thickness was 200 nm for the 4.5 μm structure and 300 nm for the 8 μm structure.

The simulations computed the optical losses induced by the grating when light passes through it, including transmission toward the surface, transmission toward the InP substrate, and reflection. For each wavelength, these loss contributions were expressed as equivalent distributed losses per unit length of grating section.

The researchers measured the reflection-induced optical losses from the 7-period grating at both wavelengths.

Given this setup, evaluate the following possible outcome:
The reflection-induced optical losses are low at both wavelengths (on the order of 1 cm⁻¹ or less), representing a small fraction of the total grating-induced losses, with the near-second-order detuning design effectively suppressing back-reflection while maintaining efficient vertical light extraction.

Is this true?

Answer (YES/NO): YES